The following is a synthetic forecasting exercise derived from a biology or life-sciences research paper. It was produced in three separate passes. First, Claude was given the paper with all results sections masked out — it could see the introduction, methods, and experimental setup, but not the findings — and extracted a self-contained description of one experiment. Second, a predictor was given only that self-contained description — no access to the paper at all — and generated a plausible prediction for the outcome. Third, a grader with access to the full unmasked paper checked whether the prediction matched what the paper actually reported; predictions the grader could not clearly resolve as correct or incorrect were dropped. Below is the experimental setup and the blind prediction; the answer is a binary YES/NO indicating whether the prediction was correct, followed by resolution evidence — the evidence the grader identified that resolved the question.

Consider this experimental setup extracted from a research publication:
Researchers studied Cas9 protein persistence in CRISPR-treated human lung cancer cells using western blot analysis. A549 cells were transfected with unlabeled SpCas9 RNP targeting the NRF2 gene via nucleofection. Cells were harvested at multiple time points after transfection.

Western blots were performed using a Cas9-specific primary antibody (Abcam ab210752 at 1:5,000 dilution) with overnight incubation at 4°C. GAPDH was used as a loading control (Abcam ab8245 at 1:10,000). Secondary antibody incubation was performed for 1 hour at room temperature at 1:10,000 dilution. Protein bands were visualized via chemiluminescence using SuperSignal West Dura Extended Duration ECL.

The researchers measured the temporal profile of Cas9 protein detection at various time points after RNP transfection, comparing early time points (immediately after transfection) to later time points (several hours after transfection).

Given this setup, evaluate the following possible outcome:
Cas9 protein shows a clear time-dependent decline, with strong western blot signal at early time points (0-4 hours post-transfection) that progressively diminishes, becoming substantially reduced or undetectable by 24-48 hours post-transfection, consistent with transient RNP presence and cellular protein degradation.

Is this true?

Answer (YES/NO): YES